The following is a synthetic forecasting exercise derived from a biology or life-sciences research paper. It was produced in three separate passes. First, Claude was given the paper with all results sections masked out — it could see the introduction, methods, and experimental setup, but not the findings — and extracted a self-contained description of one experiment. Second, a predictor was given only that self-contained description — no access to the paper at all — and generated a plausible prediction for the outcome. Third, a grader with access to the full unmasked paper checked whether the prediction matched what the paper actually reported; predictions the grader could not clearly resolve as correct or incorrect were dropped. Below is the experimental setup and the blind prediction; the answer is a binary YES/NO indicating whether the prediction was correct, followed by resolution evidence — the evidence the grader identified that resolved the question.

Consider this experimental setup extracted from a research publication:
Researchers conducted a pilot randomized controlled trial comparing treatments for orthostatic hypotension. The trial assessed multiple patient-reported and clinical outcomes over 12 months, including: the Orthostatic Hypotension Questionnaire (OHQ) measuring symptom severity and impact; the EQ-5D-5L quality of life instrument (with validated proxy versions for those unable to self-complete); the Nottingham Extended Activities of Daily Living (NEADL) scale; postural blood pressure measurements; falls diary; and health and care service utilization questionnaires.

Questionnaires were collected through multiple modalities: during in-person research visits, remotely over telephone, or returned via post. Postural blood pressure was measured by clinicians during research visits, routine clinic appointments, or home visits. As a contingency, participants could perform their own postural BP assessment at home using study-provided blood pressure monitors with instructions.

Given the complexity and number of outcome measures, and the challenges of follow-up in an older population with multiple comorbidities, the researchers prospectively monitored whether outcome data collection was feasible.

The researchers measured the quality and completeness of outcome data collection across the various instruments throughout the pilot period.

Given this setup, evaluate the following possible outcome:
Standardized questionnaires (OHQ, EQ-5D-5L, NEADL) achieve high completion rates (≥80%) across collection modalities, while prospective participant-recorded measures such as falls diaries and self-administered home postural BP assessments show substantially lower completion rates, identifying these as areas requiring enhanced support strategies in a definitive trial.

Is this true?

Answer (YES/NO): YES